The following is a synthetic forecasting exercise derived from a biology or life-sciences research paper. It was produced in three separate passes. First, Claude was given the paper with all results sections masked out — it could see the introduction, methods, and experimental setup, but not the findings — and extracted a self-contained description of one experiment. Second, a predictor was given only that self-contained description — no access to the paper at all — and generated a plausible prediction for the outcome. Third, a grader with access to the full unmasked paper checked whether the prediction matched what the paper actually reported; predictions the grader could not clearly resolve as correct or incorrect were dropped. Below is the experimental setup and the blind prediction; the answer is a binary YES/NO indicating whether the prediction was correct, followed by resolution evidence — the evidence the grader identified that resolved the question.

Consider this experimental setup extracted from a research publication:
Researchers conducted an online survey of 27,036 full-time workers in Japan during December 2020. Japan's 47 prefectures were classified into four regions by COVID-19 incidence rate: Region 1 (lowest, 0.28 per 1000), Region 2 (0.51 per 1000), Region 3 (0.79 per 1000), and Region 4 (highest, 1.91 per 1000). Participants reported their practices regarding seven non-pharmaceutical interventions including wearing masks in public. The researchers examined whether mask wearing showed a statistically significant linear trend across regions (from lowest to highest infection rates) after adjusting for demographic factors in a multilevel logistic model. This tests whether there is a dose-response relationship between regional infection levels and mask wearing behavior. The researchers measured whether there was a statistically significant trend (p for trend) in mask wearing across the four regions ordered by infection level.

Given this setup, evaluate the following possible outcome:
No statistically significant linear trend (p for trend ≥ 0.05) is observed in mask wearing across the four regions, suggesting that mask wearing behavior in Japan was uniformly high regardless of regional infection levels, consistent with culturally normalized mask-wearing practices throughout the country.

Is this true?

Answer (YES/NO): YES